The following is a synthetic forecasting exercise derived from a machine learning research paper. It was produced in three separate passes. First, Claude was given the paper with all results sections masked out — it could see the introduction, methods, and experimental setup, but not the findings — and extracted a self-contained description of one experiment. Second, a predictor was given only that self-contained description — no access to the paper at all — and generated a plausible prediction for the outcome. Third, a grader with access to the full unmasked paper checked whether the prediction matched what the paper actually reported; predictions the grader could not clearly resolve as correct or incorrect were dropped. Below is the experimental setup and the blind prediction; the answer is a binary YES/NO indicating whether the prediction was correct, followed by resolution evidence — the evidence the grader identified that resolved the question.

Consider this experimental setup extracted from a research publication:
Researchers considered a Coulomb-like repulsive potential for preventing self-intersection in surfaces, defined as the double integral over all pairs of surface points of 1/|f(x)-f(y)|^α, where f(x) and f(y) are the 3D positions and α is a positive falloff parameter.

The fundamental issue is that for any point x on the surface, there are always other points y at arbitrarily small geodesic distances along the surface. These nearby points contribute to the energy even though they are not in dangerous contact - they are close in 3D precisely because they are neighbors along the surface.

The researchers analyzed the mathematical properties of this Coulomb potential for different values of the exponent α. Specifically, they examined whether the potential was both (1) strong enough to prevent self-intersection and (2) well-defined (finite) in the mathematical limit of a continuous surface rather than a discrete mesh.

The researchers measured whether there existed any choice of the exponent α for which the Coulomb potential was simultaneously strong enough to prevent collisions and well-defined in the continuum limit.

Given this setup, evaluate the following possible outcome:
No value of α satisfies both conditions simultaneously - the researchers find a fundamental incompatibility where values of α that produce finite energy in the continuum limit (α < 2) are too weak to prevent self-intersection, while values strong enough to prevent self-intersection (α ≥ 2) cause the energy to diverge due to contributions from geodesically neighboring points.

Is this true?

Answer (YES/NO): NO